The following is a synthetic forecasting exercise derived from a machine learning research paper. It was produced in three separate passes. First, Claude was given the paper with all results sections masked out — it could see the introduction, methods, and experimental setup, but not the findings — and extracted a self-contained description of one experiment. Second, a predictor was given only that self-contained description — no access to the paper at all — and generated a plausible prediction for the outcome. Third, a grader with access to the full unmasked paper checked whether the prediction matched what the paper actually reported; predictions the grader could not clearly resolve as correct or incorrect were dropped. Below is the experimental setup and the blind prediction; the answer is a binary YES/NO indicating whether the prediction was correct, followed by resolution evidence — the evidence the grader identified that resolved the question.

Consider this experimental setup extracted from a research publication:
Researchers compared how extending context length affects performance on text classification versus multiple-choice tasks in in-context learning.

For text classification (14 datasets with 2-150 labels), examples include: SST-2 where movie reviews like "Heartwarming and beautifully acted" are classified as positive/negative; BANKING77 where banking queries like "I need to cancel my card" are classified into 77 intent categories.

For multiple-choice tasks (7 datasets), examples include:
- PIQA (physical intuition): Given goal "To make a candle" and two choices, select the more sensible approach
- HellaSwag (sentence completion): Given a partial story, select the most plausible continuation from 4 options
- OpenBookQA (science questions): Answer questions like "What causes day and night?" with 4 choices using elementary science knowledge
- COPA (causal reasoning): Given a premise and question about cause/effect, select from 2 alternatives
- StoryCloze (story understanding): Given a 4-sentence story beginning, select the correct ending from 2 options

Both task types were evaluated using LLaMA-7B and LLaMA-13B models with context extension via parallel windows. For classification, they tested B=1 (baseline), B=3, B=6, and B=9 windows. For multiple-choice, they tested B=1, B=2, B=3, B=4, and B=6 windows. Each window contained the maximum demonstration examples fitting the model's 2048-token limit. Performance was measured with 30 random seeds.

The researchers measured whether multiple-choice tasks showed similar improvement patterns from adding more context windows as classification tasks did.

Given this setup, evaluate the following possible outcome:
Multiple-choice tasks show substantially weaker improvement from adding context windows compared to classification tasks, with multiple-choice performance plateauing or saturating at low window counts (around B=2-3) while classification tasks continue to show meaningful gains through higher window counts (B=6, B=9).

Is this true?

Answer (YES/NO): YES